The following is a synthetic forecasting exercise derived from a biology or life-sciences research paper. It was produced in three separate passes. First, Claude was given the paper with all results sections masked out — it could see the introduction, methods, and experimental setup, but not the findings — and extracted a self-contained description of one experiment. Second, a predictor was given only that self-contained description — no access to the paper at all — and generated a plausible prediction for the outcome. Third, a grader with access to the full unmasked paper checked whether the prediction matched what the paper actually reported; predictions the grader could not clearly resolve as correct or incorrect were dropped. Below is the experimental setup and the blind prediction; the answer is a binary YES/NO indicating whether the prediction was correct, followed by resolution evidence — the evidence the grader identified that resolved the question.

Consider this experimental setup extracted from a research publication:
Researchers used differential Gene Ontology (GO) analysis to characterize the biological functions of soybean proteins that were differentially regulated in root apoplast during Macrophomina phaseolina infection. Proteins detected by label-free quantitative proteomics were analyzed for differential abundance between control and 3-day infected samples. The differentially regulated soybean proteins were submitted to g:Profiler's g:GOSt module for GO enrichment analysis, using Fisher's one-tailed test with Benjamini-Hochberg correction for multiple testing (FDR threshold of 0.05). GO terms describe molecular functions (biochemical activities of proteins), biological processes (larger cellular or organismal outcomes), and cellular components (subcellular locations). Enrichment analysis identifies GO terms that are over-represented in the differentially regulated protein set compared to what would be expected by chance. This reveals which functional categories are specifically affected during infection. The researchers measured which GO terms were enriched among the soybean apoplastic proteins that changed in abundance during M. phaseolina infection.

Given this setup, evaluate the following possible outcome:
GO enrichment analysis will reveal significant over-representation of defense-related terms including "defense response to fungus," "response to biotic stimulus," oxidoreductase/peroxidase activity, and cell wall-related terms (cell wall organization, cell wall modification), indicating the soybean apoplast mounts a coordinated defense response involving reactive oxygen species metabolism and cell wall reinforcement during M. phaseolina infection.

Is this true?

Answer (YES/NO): NO